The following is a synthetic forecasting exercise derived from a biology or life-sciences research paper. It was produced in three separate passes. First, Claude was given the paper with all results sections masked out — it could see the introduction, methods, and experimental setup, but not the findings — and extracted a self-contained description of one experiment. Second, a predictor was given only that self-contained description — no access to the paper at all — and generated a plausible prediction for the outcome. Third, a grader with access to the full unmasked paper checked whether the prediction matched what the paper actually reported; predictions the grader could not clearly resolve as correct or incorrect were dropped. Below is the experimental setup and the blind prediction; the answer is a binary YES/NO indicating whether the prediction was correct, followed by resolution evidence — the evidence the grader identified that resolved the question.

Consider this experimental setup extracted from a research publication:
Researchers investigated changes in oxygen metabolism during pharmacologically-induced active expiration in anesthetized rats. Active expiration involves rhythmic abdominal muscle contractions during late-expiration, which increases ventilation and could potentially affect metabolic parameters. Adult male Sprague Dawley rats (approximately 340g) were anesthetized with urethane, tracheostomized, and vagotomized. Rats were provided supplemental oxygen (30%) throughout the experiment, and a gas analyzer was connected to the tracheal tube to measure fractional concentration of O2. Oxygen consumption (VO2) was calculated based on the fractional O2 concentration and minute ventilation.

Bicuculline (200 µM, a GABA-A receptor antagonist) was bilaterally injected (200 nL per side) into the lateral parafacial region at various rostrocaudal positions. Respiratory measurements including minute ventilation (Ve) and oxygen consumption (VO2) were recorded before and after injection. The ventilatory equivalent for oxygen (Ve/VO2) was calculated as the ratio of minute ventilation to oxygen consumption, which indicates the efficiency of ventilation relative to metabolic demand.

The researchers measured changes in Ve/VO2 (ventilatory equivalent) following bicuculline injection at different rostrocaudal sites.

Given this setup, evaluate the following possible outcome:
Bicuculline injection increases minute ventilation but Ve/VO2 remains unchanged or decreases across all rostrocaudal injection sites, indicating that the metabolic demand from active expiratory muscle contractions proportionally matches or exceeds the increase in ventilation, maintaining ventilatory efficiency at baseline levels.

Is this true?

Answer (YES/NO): NO